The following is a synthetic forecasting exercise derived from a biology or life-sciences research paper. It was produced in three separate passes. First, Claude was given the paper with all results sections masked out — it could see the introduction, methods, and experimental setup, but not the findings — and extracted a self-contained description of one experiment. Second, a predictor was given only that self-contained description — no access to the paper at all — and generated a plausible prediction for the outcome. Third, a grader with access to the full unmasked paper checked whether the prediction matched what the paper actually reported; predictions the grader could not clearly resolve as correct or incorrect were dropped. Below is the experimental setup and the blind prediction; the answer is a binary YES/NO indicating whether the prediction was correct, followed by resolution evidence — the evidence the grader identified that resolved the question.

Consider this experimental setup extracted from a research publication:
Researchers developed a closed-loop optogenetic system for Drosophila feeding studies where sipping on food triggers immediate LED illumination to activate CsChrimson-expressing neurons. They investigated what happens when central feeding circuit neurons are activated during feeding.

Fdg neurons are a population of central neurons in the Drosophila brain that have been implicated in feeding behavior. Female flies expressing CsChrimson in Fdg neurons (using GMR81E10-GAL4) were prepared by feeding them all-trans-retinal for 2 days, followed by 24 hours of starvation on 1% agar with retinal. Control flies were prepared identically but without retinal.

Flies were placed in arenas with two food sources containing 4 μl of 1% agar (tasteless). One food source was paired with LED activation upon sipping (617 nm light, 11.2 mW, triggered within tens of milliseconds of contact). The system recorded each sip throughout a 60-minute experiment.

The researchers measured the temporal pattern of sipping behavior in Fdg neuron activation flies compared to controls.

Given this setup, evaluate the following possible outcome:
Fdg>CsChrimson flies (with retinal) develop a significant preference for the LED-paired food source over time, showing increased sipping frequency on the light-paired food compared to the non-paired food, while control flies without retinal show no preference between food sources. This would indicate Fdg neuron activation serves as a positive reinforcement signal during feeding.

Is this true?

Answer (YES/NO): YES